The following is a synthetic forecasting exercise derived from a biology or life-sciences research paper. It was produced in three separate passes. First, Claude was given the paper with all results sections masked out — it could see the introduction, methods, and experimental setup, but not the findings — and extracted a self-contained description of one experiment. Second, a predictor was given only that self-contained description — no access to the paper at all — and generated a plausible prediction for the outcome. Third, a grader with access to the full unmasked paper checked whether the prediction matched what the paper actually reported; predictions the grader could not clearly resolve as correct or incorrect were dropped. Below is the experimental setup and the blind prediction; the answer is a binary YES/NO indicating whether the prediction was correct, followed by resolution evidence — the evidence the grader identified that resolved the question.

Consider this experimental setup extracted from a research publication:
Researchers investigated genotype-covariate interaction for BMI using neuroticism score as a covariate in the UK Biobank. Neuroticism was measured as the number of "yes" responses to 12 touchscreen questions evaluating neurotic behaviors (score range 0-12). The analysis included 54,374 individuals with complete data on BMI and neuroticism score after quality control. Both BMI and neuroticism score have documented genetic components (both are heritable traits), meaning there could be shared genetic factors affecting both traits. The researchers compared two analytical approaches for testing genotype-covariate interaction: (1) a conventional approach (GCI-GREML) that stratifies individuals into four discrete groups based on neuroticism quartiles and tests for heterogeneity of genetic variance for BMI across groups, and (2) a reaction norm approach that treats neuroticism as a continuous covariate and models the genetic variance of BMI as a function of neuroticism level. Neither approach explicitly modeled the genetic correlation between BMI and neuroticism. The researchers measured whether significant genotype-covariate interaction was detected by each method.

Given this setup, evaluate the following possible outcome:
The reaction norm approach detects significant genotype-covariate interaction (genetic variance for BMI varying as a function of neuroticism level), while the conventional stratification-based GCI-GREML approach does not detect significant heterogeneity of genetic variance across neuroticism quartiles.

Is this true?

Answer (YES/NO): YES